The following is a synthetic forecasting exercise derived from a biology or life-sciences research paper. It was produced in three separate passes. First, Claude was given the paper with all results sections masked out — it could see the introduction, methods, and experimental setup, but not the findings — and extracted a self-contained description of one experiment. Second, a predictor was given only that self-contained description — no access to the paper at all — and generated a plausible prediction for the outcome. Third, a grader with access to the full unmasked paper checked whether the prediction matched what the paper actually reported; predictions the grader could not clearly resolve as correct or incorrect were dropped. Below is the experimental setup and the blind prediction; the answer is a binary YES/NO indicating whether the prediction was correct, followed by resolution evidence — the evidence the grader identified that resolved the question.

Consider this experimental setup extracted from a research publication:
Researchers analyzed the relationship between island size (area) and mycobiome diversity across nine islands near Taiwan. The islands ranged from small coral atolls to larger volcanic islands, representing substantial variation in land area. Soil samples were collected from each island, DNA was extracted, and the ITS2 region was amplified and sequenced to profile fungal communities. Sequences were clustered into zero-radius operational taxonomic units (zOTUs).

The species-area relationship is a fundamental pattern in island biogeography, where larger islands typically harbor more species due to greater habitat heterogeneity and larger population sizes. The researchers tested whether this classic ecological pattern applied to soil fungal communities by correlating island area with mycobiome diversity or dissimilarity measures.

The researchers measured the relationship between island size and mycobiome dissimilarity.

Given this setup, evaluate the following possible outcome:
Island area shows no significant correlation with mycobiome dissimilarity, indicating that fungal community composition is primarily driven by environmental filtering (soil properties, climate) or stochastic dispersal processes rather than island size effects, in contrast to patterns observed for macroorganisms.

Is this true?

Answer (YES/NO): YES